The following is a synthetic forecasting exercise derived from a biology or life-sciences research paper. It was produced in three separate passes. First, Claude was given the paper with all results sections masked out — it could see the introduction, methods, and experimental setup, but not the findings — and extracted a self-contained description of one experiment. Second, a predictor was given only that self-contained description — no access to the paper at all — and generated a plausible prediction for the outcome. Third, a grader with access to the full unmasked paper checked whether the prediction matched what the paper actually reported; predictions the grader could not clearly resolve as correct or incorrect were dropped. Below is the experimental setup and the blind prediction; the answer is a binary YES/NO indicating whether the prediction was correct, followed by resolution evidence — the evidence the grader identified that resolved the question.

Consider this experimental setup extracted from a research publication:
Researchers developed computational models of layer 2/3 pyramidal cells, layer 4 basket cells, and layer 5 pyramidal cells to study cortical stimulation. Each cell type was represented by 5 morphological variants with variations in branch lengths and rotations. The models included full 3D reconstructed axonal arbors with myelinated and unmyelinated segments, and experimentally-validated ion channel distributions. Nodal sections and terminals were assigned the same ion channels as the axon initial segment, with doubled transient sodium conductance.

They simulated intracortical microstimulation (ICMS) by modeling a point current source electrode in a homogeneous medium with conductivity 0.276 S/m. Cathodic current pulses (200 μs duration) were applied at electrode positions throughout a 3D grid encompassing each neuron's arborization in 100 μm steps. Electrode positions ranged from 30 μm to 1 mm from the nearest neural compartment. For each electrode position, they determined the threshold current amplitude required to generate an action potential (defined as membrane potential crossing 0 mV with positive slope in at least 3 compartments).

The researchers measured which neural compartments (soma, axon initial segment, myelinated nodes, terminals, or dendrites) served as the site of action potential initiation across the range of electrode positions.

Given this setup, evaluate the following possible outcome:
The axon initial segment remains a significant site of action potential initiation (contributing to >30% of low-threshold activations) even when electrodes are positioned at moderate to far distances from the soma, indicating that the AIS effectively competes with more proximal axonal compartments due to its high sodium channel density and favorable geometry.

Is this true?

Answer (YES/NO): NO